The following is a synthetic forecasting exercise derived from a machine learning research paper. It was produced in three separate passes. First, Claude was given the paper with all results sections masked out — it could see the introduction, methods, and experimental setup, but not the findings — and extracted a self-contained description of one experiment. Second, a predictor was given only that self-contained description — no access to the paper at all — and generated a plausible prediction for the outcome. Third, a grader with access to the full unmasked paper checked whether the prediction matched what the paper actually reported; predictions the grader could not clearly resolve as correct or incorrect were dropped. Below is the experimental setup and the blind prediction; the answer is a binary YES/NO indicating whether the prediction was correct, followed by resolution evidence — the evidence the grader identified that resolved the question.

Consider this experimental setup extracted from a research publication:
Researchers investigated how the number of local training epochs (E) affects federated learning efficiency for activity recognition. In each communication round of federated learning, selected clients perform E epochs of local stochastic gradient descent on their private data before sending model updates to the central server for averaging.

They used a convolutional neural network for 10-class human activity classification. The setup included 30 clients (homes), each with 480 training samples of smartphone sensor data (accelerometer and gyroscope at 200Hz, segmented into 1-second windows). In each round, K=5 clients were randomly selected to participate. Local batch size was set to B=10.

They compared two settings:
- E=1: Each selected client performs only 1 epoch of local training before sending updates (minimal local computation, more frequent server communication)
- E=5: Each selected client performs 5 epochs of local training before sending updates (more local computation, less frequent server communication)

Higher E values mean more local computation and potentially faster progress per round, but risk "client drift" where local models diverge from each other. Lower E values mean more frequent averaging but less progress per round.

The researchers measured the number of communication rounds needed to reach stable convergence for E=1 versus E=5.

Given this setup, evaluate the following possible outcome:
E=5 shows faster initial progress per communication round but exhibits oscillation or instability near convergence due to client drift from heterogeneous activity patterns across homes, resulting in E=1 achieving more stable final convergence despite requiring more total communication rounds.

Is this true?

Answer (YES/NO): NO